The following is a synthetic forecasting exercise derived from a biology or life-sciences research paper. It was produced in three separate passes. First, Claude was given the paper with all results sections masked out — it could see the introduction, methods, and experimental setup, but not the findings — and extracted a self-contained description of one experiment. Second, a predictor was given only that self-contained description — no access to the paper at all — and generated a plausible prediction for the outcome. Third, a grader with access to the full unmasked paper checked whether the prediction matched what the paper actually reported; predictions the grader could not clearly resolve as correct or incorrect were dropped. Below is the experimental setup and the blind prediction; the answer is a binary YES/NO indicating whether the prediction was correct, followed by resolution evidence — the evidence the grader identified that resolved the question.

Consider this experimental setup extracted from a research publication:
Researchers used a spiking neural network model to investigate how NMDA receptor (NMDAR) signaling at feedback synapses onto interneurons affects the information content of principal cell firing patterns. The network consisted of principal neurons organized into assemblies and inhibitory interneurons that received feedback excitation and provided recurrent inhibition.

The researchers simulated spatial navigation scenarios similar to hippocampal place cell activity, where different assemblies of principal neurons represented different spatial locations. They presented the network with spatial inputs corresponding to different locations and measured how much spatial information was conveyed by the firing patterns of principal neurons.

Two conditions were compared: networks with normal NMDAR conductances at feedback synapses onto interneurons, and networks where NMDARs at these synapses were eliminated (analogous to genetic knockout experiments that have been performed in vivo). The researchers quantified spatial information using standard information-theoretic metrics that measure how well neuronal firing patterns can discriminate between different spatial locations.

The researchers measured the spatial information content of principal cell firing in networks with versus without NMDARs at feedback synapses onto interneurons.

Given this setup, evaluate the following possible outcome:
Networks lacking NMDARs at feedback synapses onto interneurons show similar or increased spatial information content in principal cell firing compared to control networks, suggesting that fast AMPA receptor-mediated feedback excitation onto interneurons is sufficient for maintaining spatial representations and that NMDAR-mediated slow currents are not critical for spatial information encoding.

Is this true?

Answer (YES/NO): NO